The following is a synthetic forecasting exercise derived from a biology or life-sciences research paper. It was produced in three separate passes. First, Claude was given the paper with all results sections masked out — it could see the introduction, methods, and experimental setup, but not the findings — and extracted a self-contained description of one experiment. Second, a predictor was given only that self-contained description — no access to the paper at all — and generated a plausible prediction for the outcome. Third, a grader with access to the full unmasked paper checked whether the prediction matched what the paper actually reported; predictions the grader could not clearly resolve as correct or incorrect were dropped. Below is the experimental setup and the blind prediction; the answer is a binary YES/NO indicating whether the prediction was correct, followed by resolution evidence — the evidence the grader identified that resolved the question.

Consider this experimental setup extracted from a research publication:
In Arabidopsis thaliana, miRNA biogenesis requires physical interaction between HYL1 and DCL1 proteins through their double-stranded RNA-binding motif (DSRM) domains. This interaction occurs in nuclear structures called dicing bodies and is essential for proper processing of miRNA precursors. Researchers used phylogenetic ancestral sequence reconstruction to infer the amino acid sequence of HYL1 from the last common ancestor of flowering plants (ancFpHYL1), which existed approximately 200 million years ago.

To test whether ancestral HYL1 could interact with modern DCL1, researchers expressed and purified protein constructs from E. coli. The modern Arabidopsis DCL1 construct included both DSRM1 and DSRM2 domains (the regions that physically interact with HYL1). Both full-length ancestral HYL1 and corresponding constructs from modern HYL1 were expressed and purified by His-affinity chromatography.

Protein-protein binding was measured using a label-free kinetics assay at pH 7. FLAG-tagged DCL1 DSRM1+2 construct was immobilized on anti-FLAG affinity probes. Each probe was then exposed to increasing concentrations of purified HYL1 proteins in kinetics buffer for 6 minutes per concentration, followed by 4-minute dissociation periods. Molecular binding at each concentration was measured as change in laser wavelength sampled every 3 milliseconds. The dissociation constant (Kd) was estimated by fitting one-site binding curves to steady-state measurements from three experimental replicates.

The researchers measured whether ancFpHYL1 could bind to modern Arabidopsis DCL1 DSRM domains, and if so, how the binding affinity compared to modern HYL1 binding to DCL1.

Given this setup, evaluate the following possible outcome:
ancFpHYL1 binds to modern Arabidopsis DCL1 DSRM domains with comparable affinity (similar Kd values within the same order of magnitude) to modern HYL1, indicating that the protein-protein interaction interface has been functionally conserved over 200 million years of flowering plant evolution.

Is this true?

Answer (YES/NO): YES